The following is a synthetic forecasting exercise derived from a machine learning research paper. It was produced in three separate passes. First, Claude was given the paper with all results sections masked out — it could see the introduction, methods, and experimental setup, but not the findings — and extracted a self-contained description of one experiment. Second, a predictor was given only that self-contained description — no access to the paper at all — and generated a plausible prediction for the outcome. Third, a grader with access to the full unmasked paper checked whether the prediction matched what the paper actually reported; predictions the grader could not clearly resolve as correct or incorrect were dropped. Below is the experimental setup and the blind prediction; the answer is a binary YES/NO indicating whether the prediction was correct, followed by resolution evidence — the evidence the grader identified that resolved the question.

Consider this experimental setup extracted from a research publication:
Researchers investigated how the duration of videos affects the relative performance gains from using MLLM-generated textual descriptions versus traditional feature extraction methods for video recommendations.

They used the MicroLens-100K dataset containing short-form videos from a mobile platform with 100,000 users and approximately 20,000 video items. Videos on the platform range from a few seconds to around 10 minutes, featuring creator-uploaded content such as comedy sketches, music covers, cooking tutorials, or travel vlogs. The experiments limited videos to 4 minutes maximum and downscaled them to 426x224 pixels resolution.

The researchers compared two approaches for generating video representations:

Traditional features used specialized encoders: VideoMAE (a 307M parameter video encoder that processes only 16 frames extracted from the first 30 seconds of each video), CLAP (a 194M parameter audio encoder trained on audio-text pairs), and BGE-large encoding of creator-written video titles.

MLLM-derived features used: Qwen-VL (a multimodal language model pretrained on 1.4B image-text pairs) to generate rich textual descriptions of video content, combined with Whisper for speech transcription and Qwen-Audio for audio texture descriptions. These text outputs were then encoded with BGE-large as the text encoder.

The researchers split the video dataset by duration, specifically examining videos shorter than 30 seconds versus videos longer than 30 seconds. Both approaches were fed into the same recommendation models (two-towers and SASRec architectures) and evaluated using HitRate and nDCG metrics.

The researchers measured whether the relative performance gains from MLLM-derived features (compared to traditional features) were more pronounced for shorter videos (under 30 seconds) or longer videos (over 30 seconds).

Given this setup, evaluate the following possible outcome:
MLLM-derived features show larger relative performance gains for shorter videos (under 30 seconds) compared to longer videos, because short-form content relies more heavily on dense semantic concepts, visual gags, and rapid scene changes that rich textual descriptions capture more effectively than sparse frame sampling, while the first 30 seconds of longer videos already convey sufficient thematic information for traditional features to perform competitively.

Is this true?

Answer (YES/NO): NO